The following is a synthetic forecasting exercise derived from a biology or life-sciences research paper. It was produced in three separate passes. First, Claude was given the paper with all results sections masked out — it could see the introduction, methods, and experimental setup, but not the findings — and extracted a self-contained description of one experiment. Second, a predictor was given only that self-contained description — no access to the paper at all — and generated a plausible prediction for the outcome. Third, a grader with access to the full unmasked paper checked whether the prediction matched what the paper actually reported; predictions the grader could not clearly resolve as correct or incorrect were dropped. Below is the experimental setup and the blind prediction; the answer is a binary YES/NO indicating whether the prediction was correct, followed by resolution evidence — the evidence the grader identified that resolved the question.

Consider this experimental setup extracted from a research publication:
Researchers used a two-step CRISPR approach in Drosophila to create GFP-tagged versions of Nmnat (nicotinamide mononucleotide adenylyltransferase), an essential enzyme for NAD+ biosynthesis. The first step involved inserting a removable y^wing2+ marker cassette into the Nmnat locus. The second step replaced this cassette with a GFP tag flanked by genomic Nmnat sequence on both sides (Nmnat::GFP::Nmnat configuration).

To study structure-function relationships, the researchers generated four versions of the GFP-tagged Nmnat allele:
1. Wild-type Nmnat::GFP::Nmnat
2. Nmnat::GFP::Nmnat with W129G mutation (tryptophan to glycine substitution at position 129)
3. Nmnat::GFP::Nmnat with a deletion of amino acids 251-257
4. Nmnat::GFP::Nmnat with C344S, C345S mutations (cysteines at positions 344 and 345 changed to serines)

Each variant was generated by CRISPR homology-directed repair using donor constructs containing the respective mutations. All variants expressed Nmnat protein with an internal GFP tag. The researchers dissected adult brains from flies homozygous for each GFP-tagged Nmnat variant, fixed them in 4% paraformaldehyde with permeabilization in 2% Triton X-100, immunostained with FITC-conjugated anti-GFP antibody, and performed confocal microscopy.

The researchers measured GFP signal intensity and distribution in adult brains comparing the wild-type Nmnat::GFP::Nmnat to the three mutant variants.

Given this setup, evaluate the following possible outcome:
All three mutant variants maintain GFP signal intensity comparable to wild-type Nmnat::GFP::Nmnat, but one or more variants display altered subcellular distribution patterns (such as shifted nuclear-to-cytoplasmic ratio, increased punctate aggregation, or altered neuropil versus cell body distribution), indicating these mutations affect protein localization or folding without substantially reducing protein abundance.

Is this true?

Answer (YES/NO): NO